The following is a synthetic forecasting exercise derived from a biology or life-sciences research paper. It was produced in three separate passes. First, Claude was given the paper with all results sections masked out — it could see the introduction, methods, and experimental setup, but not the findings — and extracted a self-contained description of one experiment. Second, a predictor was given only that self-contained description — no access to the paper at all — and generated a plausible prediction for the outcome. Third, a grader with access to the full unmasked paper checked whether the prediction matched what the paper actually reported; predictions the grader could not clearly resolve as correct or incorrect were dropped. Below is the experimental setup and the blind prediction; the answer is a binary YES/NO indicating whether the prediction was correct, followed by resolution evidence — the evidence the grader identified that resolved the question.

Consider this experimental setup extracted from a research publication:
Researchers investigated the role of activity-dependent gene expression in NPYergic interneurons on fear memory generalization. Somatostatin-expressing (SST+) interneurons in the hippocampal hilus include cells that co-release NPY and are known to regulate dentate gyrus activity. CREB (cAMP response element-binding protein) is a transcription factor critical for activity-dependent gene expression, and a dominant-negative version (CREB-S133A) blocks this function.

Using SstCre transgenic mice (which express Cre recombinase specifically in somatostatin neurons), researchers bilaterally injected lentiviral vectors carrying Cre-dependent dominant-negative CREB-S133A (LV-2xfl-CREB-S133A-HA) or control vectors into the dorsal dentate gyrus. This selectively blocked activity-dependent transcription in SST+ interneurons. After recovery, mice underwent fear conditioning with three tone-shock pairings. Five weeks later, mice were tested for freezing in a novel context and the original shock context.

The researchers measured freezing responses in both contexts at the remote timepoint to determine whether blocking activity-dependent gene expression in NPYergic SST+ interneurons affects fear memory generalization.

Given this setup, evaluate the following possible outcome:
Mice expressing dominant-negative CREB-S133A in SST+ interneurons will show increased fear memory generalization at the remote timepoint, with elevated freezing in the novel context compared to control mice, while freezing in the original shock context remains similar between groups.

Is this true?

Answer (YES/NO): YES